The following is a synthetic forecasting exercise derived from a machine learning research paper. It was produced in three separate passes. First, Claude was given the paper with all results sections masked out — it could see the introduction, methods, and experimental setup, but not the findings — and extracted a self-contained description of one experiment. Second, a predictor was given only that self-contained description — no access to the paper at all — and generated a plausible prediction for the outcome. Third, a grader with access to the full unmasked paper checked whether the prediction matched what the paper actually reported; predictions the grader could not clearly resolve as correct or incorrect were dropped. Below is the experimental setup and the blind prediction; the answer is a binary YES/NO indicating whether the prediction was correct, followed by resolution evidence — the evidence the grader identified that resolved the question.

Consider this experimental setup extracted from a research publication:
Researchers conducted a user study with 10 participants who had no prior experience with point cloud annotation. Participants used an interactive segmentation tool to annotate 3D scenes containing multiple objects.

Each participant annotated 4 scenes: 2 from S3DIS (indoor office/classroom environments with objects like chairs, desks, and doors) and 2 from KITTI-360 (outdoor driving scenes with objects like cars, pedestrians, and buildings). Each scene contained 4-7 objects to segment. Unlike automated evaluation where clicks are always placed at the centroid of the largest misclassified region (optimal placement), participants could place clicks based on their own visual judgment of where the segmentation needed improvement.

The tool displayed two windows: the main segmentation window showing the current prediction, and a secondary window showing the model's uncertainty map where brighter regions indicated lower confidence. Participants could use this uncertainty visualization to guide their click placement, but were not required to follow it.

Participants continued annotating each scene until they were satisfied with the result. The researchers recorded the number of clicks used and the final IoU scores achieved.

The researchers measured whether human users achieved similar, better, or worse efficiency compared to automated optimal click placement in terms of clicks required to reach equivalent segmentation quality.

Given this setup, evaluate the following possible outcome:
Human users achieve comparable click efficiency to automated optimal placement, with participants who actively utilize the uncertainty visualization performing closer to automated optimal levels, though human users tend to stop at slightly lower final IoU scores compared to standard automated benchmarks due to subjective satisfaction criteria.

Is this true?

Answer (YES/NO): NO